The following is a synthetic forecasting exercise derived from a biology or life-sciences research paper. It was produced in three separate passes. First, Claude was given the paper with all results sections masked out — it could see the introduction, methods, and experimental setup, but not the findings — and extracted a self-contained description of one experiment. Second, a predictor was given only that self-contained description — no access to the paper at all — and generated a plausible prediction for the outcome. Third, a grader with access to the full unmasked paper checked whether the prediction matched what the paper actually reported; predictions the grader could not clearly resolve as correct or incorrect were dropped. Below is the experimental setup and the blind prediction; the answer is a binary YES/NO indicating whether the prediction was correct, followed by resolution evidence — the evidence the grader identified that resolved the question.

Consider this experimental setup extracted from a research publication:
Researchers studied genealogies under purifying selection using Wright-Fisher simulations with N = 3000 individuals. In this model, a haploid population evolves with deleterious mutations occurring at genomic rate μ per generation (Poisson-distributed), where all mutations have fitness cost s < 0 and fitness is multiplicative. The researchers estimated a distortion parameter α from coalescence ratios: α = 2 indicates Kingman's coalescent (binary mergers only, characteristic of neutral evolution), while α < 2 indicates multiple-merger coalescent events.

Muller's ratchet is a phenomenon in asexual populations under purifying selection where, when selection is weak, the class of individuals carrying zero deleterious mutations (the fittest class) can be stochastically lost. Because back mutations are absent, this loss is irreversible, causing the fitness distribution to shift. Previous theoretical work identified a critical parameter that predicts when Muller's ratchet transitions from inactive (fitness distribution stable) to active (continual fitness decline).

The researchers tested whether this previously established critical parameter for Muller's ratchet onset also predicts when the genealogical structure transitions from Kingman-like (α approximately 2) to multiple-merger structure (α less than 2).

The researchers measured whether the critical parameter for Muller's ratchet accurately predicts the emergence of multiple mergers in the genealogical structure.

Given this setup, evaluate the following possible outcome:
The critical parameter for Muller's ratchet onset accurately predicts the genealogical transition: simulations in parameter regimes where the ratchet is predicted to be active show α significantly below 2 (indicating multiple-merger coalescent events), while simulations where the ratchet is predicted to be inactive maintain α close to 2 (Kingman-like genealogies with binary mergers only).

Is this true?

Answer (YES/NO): YES